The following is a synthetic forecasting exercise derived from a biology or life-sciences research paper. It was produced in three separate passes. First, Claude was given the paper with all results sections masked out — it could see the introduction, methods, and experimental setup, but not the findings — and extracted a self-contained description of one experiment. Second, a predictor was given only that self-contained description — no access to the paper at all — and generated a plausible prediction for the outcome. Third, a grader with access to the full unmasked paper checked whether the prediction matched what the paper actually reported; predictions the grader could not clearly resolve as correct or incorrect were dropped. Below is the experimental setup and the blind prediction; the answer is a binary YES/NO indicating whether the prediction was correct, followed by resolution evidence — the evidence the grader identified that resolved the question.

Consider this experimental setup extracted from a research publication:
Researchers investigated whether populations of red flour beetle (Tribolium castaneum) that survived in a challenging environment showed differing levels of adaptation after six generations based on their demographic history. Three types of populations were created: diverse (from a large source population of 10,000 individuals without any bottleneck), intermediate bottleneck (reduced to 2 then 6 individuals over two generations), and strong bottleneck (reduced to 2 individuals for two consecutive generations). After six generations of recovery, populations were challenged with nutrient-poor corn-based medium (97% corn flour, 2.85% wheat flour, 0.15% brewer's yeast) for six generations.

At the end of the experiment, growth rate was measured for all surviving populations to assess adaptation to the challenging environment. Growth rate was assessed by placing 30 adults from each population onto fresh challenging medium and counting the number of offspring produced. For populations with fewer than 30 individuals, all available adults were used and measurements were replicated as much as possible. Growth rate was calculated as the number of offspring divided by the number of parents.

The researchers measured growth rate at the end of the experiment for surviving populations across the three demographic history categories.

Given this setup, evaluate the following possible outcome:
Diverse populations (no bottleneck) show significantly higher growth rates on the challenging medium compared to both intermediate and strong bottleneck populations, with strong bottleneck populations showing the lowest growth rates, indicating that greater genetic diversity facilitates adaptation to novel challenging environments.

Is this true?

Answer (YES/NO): NO